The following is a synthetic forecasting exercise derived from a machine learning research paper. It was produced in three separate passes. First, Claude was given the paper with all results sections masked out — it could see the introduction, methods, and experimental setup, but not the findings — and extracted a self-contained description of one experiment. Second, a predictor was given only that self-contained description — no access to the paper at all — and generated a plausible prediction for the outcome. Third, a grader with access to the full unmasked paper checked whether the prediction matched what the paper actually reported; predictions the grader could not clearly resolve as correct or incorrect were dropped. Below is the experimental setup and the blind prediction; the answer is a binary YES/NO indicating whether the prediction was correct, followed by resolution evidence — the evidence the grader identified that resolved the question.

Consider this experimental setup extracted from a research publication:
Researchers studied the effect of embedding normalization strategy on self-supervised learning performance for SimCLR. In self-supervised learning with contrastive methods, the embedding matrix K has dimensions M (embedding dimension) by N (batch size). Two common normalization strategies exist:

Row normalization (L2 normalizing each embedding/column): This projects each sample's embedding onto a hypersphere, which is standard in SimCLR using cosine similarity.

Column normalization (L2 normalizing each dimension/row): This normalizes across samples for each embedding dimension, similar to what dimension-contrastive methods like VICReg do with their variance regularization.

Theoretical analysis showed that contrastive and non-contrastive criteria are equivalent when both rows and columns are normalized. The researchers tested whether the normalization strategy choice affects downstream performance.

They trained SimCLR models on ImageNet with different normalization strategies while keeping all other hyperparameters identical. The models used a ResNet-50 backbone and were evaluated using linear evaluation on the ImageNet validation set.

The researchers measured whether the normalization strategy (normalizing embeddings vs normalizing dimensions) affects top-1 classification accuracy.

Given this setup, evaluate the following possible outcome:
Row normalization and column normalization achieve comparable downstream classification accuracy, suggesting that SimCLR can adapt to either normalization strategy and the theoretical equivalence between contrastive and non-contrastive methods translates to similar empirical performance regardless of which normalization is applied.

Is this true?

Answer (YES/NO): YES